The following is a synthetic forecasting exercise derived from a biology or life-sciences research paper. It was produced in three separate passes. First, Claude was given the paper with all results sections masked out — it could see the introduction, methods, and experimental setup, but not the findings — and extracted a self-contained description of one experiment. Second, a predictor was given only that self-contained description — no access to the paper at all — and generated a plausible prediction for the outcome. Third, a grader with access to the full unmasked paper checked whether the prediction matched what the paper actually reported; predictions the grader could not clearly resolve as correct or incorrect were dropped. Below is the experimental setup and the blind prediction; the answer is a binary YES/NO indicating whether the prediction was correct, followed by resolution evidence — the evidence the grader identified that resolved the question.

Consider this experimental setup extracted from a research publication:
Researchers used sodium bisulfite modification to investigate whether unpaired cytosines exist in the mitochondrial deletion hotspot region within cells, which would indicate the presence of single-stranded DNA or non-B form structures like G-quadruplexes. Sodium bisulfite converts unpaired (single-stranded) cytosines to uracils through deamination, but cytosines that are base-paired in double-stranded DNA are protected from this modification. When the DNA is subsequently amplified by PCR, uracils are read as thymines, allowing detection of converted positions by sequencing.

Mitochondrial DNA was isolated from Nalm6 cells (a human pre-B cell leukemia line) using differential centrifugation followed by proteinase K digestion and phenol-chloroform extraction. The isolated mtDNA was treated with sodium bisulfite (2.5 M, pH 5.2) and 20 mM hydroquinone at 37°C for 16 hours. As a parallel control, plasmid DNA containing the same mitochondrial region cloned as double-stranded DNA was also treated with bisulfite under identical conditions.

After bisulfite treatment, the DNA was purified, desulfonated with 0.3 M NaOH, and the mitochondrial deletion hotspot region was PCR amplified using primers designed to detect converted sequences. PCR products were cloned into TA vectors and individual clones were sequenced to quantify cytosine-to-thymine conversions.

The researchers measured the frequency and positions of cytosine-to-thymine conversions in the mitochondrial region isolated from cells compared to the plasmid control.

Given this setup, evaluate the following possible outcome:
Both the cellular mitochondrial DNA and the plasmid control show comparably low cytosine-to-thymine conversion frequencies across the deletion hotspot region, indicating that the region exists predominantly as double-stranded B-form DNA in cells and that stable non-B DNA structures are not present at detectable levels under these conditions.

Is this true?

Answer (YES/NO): NO